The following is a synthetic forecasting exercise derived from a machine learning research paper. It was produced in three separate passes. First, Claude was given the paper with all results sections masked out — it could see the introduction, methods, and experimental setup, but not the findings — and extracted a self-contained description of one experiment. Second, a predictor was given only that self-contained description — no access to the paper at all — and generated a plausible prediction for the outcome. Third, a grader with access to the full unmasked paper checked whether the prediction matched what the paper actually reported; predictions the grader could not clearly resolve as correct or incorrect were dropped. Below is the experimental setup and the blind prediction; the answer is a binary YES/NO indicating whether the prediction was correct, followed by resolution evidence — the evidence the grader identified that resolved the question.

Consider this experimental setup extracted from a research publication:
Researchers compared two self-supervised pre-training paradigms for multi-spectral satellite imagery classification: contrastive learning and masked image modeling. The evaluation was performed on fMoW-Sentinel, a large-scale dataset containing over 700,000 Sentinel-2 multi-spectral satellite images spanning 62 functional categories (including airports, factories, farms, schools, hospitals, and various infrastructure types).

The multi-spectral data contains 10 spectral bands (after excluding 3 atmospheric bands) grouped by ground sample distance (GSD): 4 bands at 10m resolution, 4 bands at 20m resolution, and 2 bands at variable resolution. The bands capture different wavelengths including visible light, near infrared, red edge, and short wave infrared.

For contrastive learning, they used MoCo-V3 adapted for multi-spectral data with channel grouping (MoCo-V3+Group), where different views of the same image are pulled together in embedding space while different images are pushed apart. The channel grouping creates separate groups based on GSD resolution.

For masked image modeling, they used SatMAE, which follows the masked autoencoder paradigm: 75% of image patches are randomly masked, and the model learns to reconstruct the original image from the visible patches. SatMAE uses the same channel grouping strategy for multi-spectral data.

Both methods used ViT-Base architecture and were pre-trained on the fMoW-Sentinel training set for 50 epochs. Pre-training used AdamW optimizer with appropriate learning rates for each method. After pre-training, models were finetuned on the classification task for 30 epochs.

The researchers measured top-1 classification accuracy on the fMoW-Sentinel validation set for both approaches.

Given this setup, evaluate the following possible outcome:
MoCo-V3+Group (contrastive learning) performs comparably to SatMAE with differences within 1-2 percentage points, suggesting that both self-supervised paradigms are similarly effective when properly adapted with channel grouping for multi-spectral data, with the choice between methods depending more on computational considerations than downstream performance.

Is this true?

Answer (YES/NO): NO